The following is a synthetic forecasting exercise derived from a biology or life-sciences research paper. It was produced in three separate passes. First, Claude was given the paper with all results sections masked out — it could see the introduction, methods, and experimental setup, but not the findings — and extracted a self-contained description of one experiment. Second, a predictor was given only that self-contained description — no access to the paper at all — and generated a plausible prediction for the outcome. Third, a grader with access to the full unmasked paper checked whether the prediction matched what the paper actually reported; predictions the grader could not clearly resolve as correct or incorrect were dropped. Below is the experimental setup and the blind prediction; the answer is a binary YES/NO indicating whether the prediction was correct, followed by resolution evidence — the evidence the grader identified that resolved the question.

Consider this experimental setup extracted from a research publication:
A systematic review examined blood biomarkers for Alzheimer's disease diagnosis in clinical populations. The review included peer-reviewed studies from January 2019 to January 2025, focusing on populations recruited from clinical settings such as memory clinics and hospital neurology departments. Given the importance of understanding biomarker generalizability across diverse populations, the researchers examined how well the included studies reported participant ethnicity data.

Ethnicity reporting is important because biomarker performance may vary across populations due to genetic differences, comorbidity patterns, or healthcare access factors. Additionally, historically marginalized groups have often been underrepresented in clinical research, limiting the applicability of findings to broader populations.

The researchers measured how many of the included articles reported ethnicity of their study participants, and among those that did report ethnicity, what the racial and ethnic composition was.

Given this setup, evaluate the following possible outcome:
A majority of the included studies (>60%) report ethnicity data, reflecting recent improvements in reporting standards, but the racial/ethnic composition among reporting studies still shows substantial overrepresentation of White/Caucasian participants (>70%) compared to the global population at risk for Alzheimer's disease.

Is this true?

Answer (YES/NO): NO